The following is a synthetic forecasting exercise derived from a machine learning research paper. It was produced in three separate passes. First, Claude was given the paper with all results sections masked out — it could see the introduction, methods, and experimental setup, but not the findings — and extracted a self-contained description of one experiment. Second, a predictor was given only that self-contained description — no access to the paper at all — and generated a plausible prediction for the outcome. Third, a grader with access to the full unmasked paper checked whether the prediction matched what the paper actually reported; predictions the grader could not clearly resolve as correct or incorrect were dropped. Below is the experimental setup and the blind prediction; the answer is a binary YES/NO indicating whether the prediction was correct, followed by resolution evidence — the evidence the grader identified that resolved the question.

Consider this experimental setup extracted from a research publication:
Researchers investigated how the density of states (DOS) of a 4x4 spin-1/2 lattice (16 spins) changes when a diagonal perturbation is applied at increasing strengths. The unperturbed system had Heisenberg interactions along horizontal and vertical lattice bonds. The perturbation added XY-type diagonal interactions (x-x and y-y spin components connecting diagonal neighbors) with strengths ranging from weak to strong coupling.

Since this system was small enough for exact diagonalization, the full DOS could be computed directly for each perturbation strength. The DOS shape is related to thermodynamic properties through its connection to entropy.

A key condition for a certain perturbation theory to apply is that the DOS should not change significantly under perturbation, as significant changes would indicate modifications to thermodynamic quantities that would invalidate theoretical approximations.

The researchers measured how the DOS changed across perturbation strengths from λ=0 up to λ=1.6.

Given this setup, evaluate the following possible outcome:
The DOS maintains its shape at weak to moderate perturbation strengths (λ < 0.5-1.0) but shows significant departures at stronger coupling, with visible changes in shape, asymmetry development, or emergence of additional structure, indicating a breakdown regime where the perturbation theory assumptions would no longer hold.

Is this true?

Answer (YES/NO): YES